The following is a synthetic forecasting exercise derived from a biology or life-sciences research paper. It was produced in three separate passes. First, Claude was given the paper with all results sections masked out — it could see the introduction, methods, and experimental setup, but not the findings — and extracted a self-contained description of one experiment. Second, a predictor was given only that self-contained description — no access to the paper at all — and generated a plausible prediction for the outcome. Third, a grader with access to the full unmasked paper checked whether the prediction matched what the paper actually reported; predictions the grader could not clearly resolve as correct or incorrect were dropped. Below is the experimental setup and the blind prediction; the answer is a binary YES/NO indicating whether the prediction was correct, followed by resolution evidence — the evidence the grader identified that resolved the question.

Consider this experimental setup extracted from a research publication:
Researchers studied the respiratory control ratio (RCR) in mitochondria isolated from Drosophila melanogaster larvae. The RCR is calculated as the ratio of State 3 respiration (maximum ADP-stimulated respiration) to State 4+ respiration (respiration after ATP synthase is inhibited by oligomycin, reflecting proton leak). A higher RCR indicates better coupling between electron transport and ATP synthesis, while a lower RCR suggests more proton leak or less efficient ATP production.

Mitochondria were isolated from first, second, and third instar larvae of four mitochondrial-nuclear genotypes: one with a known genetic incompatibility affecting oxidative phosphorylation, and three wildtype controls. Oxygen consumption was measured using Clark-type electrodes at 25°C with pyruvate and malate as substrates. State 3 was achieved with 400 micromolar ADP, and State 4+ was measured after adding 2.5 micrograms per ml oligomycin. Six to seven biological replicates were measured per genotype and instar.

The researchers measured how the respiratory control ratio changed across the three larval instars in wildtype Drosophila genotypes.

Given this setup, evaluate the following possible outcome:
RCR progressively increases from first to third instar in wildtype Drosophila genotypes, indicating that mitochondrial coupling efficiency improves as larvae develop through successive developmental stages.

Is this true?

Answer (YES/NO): NO